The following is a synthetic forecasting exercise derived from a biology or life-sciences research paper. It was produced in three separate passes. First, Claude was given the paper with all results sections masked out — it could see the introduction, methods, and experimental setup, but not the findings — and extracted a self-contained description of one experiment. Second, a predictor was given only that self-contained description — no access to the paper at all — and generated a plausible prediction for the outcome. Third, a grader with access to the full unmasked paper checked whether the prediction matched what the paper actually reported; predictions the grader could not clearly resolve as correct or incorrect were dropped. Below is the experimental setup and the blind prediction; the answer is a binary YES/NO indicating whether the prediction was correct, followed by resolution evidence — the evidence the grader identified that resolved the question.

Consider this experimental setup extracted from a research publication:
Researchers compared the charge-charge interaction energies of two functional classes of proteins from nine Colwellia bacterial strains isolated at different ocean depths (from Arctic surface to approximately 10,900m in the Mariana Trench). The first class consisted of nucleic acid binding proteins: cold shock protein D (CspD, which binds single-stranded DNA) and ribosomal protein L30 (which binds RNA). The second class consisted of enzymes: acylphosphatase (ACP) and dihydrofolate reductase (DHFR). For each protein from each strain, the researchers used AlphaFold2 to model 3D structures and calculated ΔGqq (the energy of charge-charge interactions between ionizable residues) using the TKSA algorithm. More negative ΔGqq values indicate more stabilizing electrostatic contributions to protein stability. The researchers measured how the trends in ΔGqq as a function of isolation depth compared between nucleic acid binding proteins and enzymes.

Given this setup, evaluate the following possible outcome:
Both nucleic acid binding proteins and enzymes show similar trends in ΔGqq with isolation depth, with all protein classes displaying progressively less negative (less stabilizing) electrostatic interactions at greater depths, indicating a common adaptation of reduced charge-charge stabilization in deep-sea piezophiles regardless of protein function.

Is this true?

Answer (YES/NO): NO